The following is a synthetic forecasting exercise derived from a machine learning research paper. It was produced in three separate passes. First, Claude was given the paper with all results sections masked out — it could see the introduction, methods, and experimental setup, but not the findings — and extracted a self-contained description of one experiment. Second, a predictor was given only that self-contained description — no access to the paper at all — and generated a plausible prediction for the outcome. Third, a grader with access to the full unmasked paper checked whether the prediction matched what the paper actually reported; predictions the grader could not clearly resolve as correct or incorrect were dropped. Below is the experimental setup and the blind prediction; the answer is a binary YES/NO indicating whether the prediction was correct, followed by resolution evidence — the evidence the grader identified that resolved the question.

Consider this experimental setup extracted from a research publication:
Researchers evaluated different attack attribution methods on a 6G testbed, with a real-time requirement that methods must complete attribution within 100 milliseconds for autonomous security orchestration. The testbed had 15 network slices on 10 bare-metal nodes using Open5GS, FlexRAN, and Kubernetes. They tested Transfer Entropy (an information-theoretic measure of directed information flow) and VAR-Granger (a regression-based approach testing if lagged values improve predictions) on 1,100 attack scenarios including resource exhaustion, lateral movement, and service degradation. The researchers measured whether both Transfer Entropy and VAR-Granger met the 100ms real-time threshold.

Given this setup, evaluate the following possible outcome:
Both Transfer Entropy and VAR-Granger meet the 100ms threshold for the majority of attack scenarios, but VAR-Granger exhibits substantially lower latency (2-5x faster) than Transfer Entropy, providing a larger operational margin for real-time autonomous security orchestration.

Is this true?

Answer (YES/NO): NO